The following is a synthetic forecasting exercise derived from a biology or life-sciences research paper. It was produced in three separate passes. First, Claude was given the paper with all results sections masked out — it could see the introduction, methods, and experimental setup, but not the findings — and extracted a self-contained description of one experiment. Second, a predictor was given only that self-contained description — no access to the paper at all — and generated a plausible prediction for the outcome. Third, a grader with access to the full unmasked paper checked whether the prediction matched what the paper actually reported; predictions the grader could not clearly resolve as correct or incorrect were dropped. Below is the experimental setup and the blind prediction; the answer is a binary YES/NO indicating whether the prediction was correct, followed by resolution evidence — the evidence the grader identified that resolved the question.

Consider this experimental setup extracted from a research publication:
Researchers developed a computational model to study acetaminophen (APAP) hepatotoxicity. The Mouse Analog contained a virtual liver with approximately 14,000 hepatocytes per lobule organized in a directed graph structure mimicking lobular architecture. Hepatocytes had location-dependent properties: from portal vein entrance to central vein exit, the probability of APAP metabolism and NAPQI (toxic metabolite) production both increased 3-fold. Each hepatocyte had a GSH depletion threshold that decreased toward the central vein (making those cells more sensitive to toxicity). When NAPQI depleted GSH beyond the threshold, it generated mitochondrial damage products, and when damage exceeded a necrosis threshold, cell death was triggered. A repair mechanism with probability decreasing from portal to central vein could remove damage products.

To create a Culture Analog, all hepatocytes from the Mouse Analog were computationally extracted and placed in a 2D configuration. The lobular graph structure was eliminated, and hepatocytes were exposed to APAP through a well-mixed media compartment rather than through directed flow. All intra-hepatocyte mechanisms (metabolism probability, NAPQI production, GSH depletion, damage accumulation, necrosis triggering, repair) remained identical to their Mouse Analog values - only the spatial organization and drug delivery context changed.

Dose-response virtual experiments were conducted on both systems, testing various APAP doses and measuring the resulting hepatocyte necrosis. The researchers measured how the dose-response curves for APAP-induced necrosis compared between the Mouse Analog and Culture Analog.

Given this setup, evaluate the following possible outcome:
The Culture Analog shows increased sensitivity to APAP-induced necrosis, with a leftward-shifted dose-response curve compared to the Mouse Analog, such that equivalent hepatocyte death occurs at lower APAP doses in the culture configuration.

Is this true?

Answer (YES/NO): NO